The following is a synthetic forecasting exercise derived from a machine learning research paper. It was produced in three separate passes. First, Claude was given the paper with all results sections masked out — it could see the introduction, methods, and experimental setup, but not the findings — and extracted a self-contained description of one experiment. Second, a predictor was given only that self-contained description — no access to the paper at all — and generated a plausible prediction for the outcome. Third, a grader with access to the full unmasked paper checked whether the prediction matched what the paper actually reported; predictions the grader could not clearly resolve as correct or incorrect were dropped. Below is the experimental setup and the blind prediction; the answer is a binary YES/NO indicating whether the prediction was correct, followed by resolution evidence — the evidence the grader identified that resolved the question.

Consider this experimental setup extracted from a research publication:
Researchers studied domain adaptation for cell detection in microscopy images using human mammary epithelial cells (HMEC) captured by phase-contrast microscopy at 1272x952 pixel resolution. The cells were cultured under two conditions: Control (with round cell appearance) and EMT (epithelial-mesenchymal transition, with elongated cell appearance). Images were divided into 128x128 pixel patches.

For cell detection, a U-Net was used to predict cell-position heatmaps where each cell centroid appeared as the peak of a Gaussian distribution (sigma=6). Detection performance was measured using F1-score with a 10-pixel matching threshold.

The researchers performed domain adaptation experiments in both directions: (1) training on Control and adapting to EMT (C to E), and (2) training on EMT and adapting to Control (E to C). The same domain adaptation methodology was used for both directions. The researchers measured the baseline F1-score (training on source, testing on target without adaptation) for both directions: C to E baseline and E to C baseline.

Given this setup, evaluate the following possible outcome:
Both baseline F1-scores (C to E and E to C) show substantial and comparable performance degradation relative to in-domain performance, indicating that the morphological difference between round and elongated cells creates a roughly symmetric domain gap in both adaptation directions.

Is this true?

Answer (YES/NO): NO